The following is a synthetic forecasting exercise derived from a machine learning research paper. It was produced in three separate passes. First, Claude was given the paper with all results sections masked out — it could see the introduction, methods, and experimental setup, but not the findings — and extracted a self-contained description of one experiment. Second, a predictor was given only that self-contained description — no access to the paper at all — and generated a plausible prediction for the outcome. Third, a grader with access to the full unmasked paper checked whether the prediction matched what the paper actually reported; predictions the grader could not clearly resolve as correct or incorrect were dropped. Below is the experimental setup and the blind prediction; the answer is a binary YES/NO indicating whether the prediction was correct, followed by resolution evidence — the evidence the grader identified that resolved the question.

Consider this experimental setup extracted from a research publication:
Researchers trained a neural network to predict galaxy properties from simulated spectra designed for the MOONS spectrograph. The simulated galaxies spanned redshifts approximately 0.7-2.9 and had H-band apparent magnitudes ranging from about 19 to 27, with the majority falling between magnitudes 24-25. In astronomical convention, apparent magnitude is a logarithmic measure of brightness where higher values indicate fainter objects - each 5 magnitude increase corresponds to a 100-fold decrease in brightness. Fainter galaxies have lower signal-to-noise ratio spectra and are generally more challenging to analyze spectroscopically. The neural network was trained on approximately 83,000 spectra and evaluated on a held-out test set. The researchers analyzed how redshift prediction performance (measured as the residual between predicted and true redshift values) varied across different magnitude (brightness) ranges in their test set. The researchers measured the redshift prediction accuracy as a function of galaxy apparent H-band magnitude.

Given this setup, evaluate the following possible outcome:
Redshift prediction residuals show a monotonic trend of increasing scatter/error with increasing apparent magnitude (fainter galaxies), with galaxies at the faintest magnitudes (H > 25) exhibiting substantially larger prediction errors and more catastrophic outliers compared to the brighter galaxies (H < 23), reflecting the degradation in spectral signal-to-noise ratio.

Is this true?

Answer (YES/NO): YES